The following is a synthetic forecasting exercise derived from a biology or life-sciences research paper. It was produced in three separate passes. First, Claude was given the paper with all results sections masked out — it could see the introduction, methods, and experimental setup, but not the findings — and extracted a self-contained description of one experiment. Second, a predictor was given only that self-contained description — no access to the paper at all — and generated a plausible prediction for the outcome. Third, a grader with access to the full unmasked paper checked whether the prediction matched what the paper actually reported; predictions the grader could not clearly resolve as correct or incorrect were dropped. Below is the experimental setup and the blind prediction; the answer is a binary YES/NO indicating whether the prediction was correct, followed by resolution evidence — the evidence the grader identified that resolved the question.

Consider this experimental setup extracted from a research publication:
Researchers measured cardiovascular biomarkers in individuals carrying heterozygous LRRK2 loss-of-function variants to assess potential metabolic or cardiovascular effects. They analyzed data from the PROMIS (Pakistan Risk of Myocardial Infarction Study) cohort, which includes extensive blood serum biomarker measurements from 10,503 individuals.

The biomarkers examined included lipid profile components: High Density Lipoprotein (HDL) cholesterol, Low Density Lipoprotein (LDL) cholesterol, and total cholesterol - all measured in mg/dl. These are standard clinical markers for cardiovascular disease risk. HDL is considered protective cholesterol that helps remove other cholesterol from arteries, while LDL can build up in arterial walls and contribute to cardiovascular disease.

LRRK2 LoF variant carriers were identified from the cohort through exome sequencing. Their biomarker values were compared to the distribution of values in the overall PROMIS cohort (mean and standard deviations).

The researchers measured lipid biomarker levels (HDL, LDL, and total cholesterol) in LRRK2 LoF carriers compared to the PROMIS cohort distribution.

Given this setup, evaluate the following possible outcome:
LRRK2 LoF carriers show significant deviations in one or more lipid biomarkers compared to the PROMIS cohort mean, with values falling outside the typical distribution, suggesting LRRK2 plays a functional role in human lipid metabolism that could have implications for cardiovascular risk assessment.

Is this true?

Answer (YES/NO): NO